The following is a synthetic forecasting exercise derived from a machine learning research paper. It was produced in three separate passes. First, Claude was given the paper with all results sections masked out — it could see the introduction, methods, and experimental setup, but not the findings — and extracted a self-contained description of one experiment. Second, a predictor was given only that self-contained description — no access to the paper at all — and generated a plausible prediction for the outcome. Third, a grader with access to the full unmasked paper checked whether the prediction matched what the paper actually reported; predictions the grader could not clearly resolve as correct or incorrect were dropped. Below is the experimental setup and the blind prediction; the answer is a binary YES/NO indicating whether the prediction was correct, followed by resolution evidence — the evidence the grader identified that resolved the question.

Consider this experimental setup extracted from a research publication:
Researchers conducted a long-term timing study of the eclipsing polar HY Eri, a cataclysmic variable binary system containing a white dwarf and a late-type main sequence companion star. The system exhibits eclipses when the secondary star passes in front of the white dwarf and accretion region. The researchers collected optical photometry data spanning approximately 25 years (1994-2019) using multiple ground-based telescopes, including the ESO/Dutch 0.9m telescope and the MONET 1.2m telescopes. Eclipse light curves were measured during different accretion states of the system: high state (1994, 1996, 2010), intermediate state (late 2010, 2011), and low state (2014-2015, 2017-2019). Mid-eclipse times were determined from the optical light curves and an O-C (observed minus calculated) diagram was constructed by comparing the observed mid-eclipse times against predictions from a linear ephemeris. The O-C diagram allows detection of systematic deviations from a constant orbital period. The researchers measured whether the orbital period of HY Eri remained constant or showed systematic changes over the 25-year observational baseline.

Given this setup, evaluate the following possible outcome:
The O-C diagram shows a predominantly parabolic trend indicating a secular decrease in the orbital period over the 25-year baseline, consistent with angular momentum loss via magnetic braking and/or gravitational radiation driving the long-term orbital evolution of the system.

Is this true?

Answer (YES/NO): NO